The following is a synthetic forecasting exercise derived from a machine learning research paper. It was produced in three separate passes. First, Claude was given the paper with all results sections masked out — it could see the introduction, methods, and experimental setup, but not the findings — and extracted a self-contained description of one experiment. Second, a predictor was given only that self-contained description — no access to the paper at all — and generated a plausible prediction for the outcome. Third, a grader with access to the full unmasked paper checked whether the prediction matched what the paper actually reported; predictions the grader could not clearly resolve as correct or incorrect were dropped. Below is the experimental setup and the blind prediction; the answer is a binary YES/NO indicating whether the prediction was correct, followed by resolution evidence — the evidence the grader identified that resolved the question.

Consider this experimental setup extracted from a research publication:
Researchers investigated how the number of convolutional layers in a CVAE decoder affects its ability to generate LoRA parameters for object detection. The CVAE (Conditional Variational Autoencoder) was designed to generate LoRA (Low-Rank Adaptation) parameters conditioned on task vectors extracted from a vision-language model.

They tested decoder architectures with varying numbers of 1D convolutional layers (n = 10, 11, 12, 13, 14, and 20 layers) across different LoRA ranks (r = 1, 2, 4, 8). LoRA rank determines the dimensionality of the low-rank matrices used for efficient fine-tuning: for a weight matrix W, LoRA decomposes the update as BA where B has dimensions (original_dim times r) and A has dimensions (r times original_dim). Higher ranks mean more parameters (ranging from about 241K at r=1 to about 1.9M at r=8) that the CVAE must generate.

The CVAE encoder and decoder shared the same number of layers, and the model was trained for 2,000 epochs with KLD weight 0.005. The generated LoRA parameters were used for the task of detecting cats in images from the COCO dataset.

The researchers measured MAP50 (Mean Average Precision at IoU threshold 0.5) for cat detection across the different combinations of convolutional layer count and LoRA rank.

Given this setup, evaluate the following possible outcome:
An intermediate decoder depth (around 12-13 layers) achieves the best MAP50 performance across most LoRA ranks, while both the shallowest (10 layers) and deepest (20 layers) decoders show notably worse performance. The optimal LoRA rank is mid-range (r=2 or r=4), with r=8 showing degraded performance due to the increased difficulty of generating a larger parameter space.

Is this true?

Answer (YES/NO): NO